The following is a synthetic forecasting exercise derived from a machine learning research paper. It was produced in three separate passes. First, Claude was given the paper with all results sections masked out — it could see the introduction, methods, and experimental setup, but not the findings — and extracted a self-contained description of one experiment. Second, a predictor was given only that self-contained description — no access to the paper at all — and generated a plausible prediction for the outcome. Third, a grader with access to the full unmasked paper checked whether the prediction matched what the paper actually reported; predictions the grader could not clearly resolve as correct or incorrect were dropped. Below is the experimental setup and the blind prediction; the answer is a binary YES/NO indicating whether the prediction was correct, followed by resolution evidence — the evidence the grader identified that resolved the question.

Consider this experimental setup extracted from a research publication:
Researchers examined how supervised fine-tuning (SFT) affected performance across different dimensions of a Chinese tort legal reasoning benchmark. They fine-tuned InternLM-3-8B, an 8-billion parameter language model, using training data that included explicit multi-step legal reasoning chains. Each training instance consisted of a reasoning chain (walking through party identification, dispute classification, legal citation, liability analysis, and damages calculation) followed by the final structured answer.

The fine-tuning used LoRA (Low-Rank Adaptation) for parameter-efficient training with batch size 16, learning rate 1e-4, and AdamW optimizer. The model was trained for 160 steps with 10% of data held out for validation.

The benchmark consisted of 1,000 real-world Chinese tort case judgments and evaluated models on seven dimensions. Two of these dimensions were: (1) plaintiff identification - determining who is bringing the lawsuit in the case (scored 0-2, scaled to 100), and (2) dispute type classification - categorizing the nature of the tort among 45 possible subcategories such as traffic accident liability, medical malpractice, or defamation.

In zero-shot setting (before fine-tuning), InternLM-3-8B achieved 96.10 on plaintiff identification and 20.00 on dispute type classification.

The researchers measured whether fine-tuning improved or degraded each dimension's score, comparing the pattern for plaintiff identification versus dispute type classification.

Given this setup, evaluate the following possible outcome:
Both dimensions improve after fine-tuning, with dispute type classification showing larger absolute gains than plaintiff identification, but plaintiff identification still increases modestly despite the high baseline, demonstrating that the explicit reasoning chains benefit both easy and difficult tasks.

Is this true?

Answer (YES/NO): NO